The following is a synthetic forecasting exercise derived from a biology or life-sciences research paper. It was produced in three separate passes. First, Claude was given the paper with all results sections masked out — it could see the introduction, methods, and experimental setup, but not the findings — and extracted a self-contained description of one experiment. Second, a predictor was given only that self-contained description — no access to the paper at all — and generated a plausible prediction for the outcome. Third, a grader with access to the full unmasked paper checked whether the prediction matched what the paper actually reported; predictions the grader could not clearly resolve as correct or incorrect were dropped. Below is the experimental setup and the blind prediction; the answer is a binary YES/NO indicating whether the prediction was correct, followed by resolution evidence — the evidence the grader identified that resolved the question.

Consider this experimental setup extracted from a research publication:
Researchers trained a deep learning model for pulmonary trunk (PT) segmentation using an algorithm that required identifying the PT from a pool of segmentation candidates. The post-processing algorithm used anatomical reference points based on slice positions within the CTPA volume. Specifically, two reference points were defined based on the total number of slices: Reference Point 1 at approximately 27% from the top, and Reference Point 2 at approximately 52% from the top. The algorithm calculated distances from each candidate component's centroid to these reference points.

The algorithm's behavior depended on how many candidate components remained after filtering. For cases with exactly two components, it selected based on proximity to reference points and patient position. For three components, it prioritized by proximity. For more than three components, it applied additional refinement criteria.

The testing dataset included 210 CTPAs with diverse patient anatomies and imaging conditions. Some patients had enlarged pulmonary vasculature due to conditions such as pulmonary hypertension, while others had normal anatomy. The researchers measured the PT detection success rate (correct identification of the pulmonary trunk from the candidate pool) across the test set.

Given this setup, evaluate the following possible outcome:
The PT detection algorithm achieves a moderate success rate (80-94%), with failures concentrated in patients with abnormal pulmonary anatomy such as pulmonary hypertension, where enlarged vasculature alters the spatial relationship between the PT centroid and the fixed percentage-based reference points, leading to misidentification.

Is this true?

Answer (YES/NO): NO